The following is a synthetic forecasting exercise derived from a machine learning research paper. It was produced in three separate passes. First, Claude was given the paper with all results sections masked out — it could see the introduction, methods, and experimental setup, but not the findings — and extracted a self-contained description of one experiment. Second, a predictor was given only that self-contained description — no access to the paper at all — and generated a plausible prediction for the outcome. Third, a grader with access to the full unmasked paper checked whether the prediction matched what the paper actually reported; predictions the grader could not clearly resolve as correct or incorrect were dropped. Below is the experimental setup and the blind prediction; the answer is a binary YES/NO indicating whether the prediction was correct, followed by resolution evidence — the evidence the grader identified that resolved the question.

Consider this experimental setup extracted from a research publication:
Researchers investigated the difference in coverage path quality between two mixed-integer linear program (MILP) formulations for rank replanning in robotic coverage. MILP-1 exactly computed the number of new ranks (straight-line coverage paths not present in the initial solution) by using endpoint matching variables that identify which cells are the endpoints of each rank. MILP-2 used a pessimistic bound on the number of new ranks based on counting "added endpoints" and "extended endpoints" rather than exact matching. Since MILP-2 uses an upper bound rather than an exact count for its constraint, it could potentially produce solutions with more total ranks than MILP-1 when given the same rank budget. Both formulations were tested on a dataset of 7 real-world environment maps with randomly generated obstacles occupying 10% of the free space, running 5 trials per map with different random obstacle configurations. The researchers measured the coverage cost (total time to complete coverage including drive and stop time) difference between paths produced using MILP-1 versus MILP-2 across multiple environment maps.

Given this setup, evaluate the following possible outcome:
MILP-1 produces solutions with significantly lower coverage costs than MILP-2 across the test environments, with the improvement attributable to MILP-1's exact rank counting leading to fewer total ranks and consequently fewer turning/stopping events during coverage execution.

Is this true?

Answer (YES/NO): NO